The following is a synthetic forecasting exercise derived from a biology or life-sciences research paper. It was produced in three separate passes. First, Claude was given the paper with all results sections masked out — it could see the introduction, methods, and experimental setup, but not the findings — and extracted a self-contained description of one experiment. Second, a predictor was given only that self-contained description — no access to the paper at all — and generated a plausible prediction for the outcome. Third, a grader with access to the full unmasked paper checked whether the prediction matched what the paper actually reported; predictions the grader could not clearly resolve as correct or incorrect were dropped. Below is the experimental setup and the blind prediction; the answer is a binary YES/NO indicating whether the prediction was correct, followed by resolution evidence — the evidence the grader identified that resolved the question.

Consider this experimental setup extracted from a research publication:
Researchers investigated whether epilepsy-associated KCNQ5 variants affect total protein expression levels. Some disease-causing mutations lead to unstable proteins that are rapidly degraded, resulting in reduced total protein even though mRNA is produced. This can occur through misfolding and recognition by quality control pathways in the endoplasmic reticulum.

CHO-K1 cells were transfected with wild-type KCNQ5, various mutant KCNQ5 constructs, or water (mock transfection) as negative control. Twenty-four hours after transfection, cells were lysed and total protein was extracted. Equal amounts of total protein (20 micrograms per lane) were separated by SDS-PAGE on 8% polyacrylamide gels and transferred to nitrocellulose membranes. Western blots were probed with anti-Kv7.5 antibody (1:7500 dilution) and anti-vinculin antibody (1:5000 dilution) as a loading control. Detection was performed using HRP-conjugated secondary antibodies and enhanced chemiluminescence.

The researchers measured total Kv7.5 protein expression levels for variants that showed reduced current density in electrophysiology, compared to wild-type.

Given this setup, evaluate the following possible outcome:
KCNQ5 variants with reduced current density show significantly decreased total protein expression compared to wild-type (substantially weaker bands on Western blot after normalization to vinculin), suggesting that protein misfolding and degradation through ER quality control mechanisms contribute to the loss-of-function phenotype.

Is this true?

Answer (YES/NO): NO